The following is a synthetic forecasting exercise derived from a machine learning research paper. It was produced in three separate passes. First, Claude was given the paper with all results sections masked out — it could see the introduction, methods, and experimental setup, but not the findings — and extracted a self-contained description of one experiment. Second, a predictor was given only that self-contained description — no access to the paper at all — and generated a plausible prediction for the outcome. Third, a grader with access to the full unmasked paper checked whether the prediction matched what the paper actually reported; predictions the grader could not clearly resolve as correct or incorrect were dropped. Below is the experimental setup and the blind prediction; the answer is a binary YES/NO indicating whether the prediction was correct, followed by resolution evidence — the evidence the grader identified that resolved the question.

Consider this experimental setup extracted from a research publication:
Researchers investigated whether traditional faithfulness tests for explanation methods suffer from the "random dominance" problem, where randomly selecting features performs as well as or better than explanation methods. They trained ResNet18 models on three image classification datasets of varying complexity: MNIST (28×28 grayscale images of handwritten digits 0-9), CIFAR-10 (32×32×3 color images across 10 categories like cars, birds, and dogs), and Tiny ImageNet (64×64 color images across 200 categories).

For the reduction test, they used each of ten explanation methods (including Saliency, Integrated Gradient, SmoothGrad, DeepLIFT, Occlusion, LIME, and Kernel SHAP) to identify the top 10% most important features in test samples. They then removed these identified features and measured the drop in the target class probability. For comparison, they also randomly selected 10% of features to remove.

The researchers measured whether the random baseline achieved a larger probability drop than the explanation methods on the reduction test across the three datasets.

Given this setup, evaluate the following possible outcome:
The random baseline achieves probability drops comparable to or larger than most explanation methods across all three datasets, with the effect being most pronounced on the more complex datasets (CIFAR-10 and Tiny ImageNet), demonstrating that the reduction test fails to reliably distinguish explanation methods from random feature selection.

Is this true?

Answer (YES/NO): NO